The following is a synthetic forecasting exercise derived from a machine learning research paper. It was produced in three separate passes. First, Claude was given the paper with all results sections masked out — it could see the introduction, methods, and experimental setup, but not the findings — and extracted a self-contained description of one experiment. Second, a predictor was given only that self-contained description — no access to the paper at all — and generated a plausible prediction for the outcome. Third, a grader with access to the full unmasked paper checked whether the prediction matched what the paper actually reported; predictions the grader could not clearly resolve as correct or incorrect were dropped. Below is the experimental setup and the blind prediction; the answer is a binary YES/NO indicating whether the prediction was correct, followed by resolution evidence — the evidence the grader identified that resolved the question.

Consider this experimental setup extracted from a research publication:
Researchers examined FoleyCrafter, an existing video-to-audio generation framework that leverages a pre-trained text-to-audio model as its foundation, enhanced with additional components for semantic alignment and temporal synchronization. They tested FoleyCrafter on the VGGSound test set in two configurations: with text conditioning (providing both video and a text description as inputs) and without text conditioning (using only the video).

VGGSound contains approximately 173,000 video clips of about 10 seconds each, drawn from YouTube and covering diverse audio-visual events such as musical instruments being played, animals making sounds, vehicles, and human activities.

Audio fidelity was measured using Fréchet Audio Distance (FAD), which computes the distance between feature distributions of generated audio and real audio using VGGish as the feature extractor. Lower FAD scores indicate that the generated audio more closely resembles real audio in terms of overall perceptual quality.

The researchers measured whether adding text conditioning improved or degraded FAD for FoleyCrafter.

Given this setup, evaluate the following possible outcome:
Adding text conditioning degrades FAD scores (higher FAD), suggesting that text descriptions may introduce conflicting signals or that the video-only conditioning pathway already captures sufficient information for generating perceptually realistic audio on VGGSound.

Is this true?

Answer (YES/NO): YES